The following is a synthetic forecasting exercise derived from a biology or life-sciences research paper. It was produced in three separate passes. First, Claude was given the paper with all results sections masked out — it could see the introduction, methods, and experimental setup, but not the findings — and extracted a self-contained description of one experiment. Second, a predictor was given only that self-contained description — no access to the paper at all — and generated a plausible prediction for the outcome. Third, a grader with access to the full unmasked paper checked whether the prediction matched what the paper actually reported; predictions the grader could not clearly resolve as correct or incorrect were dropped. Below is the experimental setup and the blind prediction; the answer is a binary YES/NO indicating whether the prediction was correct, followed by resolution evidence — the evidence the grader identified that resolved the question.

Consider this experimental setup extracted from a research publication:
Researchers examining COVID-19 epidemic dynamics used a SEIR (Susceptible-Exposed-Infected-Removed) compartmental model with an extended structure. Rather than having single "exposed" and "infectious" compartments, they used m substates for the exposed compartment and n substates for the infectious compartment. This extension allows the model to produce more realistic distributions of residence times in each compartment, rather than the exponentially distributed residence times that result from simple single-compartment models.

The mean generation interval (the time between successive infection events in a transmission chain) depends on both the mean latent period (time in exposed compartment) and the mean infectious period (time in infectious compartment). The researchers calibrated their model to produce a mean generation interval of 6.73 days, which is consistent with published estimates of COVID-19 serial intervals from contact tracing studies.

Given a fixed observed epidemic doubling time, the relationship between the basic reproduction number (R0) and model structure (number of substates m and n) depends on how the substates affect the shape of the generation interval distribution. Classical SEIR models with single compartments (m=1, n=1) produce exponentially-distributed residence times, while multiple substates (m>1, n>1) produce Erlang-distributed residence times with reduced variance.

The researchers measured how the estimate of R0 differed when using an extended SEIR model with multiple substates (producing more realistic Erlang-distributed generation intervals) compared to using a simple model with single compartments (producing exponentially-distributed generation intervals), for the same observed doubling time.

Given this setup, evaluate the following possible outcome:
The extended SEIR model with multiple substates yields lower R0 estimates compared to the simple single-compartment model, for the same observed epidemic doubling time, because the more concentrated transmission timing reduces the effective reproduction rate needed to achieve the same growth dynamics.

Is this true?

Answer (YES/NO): NO